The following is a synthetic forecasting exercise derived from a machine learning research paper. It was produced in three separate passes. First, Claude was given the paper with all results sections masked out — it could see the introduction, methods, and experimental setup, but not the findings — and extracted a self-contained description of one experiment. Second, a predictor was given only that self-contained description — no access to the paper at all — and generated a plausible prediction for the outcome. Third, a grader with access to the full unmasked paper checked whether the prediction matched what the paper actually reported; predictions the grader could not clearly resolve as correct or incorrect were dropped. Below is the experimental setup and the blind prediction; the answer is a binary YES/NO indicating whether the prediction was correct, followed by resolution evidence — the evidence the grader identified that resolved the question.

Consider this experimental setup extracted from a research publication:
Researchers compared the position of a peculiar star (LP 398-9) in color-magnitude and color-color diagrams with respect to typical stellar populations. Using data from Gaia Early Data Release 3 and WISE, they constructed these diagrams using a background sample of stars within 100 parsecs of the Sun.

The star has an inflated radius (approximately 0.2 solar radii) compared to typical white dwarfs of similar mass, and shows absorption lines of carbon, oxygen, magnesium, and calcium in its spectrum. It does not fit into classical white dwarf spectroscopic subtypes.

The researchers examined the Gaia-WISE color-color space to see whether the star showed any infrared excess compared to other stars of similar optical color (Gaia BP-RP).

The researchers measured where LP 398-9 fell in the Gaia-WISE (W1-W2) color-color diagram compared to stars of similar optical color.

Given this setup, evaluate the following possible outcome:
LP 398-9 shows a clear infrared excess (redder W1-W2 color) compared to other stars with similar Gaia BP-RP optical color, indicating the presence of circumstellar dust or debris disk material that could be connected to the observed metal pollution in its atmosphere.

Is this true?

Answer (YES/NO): YES